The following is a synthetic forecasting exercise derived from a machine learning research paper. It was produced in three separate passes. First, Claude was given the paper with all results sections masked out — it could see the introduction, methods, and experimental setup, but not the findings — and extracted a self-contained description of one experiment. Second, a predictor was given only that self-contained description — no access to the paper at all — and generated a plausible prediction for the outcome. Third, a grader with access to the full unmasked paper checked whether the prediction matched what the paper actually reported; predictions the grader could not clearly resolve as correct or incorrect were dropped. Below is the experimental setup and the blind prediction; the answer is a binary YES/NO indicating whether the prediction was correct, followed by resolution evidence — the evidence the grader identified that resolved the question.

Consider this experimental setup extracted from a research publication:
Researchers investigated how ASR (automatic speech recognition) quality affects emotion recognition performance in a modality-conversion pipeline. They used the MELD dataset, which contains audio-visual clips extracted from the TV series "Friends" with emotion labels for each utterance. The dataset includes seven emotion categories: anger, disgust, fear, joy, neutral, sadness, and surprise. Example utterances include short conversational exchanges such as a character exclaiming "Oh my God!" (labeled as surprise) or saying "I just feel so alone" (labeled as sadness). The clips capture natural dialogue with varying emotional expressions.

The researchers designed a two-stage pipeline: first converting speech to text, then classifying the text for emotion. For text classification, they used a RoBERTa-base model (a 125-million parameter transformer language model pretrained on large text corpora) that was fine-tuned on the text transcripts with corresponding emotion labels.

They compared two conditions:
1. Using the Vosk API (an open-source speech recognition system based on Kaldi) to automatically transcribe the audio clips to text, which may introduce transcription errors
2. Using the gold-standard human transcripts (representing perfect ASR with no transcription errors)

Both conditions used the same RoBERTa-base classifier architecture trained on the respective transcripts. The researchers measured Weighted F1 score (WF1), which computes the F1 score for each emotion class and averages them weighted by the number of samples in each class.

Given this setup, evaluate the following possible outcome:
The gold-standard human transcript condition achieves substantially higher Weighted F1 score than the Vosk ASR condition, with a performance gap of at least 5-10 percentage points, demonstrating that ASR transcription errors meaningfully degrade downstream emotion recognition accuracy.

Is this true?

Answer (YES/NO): YES